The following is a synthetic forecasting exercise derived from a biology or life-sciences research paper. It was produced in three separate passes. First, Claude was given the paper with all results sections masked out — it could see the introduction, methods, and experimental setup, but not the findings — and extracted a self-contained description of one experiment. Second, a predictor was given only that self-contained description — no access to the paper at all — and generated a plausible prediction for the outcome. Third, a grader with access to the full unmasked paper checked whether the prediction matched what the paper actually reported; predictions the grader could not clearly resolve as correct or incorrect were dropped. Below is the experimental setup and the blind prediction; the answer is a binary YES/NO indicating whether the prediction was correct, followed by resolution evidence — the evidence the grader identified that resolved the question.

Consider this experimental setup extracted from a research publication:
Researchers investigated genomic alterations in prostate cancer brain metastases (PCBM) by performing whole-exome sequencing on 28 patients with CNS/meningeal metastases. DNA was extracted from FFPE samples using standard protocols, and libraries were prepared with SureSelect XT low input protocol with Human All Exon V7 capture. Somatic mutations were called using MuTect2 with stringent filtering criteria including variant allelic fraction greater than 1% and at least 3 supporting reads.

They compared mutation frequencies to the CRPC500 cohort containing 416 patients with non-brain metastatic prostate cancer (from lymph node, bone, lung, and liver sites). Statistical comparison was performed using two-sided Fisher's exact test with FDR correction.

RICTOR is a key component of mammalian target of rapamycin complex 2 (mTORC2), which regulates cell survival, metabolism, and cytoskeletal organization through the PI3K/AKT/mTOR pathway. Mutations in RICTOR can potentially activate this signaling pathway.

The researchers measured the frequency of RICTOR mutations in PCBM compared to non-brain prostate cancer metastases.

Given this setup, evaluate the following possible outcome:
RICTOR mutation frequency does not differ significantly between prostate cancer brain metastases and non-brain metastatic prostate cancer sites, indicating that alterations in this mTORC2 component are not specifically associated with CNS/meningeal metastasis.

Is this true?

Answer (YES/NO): NO